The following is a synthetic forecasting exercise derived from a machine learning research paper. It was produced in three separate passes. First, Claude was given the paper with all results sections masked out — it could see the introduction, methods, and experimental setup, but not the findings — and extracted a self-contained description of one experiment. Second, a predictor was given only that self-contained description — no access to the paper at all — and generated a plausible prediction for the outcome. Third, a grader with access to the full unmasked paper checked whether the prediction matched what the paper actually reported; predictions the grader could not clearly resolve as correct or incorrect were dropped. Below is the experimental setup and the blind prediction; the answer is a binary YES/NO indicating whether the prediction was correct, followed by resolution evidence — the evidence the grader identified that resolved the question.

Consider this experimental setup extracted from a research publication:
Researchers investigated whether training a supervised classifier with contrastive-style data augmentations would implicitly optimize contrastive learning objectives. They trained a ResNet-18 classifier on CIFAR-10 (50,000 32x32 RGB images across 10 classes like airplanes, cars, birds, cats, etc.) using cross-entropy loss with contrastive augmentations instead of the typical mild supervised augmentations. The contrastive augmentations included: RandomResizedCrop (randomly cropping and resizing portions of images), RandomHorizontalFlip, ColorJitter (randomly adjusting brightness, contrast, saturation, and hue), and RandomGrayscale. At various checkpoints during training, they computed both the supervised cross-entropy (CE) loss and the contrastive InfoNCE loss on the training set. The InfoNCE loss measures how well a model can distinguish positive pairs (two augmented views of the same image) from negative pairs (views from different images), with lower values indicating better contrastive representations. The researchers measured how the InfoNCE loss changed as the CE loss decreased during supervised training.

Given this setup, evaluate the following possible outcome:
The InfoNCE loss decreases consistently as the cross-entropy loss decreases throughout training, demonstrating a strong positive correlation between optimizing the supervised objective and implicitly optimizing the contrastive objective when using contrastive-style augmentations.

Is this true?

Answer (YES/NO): YES